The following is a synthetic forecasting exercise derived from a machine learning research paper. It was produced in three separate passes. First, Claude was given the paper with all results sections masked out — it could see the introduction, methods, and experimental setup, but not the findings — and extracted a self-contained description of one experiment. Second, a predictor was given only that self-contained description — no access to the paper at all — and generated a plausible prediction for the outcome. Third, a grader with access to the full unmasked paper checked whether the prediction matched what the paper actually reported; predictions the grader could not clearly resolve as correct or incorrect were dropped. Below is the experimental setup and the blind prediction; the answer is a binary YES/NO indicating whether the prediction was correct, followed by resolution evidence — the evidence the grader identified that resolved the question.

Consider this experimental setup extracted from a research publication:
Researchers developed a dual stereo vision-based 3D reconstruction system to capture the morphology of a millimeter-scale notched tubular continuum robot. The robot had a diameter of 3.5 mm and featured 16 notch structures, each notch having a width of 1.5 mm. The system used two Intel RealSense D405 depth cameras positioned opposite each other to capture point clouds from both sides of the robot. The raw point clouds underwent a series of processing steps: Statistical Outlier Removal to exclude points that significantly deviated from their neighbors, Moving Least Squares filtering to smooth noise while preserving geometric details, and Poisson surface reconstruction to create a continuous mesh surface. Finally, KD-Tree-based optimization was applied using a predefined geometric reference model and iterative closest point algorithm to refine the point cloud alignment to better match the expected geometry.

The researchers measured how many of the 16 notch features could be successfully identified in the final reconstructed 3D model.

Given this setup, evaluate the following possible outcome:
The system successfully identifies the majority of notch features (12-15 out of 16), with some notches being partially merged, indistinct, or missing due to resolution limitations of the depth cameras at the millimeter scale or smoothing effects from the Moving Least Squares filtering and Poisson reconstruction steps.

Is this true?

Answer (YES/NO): YES